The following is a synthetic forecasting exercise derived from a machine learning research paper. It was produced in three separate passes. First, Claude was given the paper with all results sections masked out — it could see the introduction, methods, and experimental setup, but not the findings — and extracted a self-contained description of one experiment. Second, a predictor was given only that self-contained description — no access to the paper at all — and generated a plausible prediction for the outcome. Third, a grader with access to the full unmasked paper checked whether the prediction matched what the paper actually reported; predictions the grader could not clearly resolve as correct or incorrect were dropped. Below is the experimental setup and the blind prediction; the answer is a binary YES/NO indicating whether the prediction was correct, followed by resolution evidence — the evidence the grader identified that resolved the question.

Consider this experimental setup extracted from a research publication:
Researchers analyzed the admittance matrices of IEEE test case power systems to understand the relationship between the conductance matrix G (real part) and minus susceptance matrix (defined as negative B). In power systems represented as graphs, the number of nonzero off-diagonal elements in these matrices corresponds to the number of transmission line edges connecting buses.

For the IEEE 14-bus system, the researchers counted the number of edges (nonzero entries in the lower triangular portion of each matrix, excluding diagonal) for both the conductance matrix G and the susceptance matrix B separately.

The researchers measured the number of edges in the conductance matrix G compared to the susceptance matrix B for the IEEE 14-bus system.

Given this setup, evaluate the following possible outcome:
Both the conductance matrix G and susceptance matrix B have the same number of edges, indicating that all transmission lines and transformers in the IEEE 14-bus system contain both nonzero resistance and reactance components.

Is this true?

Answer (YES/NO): NO